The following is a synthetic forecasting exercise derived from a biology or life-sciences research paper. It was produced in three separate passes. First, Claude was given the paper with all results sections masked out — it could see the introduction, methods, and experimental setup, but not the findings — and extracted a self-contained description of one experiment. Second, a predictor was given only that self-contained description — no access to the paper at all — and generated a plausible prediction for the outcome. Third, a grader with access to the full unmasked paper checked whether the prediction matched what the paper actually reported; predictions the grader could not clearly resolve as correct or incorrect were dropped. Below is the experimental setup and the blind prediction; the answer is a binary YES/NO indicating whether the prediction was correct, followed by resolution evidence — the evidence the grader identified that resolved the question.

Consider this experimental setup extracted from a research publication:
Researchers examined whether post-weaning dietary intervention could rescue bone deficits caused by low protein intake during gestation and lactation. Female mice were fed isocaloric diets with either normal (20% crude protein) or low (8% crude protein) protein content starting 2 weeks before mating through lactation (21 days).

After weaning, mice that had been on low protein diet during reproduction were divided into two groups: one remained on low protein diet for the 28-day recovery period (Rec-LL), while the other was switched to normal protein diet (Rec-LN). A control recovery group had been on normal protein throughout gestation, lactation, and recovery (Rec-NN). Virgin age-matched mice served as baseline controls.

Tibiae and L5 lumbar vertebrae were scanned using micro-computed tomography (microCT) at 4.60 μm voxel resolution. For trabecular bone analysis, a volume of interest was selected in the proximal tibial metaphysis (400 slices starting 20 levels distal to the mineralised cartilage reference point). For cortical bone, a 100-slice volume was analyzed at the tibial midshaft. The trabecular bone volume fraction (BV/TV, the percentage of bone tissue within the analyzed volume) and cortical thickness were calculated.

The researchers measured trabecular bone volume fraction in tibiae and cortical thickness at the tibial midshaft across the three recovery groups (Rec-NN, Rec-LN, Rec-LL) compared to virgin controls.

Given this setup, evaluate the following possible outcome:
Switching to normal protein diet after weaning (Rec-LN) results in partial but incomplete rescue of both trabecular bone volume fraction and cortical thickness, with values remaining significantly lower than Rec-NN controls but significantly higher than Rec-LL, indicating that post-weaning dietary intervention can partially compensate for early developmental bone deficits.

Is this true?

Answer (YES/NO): YES